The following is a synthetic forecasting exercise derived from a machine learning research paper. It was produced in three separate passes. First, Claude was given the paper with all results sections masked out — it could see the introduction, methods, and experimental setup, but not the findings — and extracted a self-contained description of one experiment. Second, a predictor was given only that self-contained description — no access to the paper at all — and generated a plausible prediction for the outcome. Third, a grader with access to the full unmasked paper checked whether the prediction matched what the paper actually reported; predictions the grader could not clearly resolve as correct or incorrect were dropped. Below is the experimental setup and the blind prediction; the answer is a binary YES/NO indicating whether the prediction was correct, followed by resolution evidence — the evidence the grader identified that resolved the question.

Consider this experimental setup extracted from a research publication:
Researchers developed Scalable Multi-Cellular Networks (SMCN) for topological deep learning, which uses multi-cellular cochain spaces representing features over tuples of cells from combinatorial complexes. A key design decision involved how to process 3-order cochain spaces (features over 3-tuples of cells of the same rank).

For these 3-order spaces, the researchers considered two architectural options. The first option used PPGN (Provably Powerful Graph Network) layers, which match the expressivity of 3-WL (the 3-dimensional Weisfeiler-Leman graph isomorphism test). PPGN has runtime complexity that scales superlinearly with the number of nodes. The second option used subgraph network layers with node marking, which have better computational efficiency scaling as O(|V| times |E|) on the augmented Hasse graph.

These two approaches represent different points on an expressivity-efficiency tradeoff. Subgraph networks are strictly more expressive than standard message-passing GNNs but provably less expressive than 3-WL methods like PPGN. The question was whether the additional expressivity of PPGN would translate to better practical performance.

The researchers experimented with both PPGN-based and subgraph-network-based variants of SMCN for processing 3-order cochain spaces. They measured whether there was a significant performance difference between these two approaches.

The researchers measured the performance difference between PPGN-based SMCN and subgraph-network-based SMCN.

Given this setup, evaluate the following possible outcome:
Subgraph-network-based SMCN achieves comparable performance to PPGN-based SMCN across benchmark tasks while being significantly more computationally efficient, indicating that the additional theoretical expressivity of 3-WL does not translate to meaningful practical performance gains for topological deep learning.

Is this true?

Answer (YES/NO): YES